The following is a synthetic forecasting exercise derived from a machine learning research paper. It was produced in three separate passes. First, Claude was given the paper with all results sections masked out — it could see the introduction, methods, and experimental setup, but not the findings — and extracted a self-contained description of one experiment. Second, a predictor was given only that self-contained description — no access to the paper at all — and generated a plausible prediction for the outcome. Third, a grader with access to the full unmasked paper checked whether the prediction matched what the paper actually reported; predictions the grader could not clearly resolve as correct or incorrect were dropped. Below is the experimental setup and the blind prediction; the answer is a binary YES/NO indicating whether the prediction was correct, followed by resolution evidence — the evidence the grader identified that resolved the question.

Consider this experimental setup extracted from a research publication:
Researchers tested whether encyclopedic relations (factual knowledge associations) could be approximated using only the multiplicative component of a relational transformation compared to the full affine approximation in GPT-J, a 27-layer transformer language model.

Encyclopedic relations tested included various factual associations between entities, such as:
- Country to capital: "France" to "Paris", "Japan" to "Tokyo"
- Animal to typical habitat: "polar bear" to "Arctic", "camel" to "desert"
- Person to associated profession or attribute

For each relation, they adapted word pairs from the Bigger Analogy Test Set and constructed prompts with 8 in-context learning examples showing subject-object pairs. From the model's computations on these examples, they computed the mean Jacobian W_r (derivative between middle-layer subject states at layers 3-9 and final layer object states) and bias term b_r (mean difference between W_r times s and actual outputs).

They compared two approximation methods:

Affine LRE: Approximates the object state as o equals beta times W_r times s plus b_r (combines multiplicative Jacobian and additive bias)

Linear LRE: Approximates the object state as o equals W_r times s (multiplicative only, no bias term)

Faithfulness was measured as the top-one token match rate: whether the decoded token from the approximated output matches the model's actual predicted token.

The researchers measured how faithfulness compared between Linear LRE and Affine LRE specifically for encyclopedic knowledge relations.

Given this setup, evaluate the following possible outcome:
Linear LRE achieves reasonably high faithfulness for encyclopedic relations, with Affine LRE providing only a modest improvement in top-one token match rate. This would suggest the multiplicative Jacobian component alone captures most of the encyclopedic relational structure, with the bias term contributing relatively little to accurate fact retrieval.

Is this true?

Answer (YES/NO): NO